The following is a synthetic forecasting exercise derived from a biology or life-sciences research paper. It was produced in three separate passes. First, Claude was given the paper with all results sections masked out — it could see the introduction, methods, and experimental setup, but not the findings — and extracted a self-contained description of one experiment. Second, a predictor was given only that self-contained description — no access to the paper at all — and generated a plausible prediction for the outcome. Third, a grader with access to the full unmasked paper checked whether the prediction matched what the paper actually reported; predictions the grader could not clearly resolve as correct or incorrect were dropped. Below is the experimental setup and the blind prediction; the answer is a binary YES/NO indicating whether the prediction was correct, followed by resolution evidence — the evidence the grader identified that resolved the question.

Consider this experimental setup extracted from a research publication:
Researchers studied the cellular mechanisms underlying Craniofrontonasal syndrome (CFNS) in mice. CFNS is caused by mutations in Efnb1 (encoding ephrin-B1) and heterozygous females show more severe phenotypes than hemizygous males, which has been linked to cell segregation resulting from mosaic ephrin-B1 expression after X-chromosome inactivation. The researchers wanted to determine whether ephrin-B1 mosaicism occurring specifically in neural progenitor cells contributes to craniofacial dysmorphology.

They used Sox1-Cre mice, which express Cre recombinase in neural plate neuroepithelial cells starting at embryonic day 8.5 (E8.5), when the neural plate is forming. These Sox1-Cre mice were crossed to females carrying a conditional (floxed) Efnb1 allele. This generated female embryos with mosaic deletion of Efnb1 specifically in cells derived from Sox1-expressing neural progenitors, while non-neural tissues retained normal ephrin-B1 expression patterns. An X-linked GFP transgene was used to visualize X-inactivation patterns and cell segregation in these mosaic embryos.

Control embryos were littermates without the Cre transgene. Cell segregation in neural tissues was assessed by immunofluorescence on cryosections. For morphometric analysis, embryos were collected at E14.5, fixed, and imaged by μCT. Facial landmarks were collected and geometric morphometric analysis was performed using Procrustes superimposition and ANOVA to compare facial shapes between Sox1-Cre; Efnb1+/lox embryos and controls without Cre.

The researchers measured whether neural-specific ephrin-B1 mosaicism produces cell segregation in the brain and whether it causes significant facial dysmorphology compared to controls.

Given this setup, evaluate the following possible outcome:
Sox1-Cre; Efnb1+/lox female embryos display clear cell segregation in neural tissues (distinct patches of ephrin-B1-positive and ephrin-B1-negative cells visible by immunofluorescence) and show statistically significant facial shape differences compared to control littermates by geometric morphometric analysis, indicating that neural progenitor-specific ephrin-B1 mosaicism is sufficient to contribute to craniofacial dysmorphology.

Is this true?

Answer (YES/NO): NO